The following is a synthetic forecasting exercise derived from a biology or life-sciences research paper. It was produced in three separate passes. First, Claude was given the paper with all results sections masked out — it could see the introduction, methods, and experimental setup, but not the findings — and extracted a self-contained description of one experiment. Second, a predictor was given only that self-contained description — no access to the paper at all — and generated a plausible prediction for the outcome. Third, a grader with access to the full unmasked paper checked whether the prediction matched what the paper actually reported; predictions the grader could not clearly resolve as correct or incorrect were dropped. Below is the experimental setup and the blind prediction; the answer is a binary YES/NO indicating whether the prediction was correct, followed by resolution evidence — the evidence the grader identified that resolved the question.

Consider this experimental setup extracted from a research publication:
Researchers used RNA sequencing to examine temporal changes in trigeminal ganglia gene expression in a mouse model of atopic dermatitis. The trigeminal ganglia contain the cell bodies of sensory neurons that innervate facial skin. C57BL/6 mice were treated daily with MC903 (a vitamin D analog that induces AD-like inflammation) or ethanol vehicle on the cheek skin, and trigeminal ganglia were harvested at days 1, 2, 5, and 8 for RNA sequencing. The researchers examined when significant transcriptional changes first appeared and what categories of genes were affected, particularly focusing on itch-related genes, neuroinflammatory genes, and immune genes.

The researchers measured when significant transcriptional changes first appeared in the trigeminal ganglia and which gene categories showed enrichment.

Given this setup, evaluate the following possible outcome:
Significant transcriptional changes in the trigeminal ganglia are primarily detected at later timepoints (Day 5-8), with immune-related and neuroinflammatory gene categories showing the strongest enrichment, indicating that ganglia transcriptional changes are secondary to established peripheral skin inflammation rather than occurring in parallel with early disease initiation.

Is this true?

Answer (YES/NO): NO